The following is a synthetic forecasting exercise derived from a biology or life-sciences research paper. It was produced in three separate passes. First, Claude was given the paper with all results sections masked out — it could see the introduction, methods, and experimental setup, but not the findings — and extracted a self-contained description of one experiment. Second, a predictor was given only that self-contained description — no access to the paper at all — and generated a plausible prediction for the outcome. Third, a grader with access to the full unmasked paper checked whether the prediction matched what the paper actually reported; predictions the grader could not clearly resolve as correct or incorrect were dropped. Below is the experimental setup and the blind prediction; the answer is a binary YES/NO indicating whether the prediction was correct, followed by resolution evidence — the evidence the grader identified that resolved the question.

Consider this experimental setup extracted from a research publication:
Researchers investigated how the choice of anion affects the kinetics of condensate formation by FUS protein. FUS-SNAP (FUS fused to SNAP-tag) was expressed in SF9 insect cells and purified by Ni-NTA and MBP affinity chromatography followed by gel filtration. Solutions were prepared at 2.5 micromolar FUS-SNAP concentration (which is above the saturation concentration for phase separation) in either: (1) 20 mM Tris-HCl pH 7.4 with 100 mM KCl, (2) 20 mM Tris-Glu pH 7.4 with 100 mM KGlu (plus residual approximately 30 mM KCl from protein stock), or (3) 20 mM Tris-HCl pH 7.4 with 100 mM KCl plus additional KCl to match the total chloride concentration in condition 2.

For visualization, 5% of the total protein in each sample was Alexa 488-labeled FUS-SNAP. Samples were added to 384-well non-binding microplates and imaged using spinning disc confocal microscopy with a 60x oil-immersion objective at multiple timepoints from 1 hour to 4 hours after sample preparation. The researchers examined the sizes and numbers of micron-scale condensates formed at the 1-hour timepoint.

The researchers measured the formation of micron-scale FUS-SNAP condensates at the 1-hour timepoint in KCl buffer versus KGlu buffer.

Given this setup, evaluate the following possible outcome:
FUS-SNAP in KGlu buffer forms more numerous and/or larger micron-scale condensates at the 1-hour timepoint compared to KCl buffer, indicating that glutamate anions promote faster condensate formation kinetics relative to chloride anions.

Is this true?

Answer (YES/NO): YES